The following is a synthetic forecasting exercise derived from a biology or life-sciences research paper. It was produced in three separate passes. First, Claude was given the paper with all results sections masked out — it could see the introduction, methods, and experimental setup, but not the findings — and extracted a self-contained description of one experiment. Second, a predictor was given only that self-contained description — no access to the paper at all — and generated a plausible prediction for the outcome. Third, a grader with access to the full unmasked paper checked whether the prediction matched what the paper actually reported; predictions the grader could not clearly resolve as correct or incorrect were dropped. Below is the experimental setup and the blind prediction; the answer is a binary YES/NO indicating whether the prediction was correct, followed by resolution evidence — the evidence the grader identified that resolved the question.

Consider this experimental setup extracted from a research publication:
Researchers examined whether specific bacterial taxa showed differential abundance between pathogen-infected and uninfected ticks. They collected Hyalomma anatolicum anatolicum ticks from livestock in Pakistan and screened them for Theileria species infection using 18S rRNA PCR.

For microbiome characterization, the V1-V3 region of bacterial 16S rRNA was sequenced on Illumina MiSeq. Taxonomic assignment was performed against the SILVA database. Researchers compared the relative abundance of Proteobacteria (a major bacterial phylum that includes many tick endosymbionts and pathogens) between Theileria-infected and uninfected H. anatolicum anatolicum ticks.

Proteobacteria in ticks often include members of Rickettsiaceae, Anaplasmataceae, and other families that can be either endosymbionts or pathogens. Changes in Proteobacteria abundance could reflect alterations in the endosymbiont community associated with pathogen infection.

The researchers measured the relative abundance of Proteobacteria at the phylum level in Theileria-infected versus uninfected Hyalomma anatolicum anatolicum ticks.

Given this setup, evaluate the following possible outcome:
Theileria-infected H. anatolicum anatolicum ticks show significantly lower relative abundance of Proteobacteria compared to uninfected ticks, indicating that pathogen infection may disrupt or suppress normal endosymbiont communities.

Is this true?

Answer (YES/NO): NO